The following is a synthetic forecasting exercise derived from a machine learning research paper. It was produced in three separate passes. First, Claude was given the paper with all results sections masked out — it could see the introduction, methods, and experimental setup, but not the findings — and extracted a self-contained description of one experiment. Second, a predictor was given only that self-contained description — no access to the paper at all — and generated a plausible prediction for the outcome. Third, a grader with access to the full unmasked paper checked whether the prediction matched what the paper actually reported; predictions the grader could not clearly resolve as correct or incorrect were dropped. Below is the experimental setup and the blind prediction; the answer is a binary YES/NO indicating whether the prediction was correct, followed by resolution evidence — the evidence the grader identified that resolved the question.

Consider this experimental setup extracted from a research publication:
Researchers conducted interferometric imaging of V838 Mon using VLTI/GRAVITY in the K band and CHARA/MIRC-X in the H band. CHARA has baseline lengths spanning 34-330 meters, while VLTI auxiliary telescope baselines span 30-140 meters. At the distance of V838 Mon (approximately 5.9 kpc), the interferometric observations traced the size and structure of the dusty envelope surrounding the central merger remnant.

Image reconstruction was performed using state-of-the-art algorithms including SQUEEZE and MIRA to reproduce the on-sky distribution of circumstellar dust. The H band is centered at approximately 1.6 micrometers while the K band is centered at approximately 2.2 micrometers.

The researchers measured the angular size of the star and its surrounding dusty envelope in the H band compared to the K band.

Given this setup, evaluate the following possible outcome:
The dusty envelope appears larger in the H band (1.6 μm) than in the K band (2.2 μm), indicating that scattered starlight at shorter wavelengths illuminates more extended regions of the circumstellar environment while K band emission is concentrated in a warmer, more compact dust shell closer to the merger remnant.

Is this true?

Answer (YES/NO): NO